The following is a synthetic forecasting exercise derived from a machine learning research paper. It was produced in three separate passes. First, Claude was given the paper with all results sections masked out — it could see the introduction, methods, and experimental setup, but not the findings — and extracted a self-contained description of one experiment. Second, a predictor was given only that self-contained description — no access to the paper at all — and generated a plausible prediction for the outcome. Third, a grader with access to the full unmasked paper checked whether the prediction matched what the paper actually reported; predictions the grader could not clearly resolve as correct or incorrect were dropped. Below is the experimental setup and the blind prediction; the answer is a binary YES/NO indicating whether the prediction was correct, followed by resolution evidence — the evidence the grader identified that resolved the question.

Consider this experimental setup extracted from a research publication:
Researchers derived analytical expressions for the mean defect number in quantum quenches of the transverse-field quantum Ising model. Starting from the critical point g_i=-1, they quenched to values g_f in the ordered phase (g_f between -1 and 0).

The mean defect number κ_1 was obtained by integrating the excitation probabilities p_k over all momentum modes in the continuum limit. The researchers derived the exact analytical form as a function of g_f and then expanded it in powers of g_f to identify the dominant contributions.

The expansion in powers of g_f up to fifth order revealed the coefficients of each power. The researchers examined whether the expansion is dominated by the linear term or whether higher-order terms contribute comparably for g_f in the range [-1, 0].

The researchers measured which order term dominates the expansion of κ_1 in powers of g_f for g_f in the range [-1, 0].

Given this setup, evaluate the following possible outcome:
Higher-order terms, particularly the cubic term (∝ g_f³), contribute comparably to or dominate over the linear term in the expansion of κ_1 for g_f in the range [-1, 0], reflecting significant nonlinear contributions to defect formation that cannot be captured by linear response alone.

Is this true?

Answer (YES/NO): NO